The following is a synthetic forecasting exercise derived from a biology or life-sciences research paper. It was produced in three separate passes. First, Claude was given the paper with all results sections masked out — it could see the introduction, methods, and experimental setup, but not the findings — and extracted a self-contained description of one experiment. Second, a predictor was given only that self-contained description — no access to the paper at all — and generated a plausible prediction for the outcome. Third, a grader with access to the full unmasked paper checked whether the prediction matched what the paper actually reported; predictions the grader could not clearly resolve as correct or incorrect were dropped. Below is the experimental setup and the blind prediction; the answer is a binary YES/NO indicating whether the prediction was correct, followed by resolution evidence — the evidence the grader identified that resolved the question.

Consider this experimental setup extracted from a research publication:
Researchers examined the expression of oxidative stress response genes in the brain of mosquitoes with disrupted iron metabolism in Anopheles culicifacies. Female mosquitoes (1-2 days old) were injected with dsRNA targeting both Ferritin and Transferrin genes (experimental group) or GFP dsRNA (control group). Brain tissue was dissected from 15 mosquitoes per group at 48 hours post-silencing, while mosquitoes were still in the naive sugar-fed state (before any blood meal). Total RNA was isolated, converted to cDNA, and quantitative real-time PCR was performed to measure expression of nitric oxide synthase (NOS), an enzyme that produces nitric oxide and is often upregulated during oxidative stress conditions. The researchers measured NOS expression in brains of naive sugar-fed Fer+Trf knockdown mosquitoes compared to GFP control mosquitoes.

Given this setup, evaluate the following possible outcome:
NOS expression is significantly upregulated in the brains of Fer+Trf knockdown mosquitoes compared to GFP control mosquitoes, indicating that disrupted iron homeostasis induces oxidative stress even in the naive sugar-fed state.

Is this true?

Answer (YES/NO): YES